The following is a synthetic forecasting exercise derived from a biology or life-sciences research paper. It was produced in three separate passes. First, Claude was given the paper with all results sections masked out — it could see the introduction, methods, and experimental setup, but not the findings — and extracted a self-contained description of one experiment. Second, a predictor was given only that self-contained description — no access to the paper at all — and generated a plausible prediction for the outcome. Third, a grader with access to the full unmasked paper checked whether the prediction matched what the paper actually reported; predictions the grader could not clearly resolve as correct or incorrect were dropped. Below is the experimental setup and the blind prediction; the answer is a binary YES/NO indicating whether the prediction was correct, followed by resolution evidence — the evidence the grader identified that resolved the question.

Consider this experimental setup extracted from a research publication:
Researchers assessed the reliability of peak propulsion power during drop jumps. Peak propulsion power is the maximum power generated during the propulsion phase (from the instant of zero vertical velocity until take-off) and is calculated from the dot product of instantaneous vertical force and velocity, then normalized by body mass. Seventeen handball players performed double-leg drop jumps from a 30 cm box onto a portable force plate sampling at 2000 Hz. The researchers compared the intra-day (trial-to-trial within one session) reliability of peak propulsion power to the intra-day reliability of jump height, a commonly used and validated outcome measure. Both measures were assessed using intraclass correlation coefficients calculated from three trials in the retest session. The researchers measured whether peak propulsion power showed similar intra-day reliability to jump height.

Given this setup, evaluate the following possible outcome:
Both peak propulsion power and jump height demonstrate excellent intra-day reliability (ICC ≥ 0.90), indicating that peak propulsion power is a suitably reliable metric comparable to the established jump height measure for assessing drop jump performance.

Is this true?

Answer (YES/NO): NO